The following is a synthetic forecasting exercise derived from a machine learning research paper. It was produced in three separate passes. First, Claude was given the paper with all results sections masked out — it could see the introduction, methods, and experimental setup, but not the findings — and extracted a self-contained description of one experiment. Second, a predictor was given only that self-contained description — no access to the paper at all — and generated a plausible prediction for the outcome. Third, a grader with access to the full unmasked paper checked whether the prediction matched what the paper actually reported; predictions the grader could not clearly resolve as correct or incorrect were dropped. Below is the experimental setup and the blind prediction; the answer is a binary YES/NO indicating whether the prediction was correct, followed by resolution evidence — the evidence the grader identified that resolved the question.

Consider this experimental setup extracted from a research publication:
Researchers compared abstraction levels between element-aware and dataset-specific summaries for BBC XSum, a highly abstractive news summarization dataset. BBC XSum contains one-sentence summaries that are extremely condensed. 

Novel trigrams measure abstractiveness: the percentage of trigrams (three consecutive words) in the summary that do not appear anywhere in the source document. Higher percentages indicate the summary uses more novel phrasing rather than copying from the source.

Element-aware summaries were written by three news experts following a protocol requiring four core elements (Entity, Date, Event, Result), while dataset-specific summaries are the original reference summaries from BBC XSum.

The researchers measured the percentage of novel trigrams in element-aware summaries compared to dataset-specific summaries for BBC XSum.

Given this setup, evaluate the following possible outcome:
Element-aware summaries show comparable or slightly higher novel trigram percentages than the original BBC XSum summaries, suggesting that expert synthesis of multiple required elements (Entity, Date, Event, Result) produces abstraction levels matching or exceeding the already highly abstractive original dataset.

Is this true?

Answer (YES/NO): NO